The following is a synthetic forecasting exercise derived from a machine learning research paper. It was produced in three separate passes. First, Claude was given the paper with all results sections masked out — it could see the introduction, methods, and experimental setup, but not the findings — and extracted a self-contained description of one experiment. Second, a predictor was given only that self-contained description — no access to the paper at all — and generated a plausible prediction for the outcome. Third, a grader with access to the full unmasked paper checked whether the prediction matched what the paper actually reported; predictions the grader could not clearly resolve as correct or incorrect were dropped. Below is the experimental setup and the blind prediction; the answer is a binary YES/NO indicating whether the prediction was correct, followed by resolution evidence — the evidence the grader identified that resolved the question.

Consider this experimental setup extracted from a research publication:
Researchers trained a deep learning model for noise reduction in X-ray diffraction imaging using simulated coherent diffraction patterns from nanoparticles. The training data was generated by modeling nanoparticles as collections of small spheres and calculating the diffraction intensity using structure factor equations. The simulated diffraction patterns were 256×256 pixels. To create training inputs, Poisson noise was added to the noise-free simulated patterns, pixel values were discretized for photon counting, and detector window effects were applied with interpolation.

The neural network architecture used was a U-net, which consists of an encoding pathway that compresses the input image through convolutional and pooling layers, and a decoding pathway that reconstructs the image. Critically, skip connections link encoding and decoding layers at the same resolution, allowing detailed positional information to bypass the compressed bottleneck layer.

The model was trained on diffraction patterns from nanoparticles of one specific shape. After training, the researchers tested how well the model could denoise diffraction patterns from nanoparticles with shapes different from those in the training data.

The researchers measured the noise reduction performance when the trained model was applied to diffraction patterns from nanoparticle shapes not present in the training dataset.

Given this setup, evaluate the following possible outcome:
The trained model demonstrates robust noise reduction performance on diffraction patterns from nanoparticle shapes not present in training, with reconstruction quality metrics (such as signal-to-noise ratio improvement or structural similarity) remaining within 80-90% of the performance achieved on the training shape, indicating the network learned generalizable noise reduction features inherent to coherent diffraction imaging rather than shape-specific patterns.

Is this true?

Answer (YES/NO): NO